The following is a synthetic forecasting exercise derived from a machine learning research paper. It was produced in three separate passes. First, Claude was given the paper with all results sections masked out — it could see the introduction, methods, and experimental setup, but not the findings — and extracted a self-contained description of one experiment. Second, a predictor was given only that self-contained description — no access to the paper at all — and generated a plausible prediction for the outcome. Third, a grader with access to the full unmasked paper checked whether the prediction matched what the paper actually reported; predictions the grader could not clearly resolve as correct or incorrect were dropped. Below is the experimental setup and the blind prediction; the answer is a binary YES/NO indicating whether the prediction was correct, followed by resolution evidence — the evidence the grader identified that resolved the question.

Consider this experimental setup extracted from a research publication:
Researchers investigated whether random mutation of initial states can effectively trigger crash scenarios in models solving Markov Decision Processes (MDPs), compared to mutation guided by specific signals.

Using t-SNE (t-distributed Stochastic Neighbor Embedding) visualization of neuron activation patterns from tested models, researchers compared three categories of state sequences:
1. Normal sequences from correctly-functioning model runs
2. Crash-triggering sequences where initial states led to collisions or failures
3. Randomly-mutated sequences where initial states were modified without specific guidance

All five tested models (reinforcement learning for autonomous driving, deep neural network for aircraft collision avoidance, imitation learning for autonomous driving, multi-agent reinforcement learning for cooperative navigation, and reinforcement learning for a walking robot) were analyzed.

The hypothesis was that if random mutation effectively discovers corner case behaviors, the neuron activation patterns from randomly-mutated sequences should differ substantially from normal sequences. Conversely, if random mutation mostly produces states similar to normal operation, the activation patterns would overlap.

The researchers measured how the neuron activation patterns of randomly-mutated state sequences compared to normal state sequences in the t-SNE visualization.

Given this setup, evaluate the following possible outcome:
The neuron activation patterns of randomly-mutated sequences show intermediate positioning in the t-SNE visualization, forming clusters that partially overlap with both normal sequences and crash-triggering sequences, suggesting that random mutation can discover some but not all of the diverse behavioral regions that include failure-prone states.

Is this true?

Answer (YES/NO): NO